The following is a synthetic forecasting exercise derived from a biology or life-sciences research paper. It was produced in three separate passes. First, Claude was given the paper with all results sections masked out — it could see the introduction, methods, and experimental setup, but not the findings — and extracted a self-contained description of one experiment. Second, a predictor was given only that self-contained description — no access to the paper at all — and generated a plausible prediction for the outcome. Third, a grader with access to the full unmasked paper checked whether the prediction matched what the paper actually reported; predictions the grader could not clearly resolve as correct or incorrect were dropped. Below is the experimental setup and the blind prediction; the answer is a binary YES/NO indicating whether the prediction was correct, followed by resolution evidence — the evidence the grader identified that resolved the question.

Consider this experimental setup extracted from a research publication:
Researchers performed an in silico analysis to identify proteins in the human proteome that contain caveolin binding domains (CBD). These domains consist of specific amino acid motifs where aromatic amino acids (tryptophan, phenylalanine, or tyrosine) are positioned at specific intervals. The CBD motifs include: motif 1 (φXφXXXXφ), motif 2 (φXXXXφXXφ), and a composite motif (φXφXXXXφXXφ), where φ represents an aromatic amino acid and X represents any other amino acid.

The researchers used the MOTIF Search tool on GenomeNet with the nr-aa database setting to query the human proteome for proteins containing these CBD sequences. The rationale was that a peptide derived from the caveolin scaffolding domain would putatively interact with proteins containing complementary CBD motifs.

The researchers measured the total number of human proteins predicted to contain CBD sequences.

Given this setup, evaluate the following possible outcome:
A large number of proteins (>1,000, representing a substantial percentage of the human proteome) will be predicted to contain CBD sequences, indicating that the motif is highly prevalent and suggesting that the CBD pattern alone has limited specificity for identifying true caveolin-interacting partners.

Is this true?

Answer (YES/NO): YES